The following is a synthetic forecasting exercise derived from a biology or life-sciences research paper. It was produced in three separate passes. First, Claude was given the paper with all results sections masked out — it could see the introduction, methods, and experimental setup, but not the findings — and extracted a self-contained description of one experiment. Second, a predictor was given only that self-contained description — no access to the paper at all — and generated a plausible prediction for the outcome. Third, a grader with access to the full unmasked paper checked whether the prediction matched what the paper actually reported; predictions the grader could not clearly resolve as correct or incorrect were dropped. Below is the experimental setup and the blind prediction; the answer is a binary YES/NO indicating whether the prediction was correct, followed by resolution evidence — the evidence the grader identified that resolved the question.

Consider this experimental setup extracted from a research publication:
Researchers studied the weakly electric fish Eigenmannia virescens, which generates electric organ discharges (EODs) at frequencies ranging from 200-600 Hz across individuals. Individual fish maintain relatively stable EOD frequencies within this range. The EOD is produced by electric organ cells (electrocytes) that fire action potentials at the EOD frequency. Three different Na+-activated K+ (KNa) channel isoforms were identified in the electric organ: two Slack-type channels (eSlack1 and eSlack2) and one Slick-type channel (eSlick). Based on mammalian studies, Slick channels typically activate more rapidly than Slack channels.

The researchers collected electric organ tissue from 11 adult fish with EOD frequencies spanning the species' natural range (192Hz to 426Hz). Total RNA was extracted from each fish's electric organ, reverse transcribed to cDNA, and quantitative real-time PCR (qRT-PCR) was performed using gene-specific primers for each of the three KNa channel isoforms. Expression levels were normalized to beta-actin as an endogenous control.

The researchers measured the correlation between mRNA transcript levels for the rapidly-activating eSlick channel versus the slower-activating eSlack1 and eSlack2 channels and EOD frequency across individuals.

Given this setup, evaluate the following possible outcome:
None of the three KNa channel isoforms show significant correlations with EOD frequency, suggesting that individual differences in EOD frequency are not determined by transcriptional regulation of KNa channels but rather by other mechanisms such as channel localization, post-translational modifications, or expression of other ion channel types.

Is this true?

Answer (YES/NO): NO